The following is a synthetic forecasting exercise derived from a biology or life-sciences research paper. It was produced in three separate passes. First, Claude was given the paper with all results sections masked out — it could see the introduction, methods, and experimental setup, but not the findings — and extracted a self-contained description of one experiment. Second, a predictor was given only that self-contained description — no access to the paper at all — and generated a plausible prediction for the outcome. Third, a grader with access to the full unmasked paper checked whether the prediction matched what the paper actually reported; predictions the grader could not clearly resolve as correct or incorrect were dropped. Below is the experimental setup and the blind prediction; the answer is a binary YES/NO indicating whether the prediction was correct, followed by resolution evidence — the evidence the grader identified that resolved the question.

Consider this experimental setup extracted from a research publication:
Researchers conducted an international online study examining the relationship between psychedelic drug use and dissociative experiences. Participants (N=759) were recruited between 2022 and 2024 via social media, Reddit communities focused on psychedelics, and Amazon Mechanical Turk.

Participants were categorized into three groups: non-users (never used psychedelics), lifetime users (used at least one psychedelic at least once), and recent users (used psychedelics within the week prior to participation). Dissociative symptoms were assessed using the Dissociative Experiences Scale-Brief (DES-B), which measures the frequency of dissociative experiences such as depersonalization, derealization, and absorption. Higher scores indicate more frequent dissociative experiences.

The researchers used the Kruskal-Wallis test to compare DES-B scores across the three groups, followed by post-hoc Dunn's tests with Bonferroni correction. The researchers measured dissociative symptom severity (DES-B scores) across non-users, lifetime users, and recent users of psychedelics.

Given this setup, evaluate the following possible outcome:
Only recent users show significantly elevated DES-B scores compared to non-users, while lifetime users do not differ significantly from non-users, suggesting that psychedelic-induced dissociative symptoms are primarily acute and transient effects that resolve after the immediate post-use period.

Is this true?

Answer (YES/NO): NO